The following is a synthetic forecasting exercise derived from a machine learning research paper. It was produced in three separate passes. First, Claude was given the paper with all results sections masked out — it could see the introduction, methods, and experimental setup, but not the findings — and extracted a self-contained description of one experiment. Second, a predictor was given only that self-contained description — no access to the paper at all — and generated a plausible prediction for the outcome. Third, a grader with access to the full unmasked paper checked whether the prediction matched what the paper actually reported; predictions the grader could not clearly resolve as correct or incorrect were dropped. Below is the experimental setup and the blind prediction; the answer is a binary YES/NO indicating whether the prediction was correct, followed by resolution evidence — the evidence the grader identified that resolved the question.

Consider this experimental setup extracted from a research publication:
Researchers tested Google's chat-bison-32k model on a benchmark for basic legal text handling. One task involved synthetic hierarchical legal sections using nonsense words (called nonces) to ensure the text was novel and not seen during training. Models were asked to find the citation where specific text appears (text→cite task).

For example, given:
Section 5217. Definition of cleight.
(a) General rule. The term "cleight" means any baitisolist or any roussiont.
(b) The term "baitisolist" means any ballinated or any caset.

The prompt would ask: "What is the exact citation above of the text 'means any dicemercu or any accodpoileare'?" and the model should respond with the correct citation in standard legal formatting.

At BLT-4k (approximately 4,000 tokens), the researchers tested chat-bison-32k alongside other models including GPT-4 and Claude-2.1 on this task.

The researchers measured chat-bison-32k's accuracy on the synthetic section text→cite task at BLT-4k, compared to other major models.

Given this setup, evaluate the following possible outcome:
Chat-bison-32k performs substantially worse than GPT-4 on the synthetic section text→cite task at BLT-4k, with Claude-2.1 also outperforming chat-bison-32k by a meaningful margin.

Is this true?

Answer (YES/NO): YES